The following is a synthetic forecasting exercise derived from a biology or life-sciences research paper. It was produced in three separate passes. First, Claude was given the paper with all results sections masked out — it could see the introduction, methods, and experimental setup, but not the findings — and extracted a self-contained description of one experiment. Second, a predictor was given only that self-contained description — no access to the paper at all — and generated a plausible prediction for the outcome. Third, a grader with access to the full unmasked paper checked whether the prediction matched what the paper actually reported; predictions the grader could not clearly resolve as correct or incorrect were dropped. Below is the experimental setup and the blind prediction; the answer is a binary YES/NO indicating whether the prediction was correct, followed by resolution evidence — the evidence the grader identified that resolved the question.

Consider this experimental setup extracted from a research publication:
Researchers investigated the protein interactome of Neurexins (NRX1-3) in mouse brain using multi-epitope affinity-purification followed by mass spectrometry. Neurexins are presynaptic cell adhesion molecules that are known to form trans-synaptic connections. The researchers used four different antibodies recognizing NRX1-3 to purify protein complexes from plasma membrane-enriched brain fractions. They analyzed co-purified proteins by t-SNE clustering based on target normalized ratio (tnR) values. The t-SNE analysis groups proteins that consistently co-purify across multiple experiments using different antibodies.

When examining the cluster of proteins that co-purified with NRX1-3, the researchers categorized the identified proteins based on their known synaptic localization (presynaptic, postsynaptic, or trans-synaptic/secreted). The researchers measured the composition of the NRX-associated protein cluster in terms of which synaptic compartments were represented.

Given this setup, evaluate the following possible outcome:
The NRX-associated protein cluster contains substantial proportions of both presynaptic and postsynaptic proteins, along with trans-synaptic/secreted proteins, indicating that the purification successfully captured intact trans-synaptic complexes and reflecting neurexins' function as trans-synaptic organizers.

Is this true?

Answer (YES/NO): YES